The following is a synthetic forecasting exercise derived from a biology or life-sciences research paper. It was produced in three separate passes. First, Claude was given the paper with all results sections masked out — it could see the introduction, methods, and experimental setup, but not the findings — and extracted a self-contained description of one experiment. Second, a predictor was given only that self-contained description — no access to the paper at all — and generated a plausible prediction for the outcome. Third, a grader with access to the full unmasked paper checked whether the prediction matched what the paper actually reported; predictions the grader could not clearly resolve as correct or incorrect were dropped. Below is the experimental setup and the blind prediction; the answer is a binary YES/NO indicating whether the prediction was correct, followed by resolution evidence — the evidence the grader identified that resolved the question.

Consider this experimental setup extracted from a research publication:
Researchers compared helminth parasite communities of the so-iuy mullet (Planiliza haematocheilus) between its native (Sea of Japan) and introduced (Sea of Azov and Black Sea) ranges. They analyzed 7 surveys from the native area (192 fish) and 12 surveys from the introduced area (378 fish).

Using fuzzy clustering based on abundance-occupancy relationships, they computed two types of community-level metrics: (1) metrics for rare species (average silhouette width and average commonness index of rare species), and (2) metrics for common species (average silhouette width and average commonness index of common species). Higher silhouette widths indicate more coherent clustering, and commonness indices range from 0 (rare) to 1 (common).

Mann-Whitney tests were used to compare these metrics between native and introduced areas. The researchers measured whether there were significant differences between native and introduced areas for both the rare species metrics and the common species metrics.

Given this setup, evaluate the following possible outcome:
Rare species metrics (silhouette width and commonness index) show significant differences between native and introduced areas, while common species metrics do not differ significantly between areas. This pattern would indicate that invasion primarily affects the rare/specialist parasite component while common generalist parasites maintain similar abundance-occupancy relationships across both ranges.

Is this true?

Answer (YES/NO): YES